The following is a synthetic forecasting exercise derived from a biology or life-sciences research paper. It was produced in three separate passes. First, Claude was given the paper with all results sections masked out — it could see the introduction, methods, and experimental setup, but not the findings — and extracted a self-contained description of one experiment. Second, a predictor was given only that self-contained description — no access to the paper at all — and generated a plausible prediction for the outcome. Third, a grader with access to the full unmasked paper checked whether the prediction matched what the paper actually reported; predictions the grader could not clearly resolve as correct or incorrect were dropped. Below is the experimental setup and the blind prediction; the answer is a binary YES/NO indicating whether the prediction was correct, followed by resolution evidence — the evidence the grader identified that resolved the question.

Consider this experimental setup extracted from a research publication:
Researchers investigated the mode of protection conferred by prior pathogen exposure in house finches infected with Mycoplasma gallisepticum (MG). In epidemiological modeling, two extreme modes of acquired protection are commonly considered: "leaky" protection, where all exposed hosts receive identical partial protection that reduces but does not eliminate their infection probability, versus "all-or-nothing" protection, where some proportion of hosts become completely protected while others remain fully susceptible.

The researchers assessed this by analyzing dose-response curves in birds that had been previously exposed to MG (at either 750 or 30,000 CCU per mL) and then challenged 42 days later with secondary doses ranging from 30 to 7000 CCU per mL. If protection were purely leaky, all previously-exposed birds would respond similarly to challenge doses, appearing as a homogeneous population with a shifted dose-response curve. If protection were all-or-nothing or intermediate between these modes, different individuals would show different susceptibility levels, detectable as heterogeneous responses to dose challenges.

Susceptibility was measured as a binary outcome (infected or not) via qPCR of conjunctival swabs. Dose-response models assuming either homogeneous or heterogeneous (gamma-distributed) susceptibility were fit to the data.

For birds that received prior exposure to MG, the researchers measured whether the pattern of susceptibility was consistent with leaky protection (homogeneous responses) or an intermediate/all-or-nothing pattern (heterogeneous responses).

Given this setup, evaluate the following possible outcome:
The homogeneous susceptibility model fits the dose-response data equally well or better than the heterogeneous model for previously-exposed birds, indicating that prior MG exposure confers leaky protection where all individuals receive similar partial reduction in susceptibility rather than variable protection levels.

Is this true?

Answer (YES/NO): NO